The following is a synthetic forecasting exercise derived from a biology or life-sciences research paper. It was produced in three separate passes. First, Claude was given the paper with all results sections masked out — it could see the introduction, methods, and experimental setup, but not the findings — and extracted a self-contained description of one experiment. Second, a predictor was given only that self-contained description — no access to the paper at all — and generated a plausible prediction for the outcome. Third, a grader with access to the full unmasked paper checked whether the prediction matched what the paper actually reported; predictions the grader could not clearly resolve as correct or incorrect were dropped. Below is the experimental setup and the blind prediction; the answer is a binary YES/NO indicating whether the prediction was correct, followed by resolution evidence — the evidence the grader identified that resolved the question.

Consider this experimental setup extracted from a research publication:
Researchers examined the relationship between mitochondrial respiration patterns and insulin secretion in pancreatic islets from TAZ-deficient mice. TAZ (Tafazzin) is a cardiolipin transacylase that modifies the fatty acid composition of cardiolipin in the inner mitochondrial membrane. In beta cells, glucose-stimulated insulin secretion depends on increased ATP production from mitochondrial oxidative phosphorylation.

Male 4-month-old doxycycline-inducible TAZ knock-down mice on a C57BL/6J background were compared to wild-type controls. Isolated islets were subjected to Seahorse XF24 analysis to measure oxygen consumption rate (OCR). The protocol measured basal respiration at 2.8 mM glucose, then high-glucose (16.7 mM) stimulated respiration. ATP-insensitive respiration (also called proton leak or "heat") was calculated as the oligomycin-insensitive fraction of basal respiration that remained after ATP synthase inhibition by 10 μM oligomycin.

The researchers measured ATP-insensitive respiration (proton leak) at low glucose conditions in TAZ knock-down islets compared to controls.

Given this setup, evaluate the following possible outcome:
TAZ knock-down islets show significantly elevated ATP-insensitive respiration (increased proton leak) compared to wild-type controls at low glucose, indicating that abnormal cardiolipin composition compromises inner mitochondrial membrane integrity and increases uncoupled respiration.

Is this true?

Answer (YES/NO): NO